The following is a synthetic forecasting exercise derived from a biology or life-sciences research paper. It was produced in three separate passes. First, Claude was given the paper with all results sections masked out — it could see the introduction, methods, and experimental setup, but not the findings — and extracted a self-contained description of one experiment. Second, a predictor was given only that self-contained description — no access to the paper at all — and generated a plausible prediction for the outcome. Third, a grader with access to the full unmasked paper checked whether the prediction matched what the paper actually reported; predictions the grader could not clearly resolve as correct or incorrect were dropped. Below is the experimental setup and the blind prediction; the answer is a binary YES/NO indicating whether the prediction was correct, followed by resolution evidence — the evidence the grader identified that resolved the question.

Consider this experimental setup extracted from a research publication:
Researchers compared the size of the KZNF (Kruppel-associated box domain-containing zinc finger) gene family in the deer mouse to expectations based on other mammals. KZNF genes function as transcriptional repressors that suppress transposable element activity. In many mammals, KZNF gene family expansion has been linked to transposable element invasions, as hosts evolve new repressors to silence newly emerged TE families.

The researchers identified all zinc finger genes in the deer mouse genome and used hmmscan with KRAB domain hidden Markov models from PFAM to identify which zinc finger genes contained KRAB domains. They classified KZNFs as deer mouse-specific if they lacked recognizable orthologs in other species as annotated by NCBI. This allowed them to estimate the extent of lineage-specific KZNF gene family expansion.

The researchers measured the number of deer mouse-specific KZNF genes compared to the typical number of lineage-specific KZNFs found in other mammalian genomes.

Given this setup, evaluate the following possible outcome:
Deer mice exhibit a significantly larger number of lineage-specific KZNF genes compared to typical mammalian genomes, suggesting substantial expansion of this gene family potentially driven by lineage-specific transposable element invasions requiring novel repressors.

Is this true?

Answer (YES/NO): YES